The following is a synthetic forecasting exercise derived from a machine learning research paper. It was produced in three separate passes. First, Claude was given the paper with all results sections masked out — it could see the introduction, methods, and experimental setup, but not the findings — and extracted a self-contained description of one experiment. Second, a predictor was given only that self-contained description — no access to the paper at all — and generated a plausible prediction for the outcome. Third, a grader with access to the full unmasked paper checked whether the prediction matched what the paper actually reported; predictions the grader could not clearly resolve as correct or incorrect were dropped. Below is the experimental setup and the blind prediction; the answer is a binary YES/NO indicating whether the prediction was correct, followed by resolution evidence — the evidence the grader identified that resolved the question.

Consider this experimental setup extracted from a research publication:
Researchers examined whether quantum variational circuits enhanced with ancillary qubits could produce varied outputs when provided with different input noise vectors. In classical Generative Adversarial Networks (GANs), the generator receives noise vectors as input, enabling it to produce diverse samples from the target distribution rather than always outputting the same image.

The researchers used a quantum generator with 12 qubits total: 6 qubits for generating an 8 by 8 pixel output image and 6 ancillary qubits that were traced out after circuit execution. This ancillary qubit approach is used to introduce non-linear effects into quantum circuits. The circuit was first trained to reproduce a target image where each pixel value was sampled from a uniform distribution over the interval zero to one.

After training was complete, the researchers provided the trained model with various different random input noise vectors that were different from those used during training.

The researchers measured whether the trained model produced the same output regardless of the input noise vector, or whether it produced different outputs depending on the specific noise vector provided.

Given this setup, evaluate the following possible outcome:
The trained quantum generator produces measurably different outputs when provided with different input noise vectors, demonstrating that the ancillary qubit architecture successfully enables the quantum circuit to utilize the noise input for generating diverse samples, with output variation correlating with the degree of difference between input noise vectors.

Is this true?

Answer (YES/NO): NO